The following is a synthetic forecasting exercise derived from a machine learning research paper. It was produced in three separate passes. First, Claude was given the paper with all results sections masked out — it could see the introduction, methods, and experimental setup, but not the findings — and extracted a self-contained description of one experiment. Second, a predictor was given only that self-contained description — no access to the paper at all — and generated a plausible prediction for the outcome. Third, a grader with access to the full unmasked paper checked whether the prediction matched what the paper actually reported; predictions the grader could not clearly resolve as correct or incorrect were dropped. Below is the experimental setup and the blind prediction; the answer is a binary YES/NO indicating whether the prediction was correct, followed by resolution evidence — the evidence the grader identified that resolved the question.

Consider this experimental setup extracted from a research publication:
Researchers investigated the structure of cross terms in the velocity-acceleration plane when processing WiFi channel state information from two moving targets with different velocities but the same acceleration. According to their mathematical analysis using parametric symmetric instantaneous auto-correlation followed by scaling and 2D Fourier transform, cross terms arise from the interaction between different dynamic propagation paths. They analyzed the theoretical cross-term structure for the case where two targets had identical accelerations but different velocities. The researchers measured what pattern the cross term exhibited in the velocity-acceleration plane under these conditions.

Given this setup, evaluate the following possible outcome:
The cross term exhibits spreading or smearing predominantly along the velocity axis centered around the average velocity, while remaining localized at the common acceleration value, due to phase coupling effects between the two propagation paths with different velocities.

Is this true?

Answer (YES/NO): NO